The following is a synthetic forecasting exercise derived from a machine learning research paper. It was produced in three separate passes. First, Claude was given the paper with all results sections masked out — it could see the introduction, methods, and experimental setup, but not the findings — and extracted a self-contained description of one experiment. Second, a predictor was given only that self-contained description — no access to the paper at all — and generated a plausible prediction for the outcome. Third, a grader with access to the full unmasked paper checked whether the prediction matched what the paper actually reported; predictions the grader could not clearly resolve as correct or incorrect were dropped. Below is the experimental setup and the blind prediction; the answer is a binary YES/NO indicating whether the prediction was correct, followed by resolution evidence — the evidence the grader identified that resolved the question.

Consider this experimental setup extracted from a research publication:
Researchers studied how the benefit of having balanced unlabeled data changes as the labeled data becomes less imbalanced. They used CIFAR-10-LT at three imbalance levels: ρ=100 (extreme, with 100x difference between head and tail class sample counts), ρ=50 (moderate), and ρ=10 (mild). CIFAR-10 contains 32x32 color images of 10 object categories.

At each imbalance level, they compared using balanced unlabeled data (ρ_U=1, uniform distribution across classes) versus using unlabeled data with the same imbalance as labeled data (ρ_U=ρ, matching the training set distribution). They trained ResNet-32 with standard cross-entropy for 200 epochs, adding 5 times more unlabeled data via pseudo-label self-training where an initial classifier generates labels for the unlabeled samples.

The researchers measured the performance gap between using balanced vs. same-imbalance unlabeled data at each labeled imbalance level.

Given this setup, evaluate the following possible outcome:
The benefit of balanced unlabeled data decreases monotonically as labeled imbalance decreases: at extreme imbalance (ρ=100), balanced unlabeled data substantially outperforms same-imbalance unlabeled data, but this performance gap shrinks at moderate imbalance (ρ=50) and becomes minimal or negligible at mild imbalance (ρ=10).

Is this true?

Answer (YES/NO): NO